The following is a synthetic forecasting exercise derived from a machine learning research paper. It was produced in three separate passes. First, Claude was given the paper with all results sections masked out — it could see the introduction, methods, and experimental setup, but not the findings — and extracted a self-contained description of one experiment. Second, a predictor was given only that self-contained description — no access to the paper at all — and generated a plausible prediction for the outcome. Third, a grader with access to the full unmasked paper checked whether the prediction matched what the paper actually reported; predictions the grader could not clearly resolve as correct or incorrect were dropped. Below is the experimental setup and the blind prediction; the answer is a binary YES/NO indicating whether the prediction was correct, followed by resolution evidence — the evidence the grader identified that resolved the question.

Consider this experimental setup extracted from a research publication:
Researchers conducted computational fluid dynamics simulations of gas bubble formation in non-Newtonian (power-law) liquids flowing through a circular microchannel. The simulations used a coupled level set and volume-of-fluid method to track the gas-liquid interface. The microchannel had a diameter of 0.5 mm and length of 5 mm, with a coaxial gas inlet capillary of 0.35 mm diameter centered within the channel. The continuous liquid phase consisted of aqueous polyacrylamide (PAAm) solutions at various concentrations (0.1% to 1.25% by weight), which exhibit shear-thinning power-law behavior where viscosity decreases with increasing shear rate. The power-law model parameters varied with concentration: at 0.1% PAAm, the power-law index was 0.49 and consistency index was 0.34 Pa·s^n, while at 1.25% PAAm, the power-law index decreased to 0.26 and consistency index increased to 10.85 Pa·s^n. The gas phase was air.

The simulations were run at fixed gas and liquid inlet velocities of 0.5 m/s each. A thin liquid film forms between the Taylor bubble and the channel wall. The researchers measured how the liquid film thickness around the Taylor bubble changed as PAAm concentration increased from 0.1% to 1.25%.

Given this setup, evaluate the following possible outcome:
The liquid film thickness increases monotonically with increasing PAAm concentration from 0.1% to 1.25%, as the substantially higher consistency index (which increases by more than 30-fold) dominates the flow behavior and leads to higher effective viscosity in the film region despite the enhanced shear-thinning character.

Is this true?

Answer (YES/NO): YES